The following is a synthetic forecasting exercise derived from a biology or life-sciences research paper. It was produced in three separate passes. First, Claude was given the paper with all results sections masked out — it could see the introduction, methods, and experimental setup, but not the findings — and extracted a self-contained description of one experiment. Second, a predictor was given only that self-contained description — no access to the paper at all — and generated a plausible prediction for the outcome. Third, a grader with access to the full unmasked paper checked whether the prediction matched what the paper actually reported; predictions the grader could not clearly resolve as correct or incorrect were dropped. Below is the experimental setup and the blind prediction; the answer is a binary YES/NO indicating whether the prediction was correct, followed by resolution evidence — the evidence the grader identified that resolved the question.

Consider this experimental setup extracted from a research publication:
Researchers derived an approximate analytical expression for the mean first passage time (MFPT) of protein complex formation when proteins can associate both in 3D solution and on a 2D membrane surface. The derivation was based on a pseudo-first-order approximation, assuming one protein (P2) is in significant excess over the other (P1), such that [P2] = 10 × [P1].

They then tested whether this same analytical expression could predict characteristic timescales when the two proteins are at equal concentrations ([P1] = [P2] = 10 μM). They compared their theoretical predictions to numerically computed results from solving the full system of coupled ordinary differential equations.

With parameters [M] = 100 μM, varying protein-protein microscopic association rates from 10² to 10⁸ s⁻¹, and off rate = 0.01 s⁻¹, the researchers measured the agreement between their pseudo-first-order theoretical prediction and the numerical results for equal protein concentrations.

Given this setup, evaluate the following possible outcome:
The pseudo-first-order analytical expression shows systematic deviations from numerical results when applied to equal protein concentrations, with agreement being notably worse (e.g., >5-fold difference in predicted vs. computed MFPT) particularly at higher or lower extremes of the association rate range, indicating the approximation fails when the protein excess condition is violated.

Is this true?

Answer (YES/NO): NO